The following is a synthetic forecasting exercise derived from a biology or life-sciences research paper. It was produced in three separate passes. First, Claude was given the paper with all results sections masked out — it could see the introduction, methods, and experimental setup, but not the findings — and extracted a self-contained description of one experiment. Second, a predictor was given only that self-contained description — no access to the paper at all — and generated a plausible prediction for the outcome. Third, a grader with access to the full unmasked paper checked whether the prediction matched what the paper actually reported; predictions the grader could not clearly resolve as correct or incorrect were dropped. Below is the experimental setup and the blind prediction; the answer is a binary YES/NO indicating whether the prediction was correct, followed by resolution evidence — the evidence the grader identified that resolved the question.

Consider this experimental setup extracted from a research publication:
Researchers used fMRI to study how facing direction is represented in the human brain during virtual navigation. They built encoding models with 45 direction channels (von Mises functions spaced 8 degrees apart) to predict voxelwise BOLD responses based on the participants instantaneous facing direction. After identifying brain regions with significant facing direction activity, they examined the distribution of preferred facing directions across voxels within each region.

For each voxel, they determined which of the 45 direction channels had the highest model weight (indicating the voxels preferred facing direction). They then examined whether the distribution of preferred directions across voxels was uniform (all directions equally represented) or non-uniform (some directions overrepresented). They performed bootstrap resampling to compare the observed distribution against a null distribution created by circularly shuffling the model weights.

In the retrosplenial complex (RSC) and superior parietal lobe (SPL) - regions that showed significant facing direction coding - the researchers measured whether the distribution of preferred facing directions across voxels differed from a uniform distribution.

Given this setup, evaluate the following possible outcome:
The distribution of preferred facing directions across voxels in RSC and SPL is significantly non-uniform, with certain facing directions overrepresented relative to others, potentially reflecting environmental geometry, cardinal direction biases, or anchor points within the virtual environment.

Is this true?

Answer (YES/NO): NO